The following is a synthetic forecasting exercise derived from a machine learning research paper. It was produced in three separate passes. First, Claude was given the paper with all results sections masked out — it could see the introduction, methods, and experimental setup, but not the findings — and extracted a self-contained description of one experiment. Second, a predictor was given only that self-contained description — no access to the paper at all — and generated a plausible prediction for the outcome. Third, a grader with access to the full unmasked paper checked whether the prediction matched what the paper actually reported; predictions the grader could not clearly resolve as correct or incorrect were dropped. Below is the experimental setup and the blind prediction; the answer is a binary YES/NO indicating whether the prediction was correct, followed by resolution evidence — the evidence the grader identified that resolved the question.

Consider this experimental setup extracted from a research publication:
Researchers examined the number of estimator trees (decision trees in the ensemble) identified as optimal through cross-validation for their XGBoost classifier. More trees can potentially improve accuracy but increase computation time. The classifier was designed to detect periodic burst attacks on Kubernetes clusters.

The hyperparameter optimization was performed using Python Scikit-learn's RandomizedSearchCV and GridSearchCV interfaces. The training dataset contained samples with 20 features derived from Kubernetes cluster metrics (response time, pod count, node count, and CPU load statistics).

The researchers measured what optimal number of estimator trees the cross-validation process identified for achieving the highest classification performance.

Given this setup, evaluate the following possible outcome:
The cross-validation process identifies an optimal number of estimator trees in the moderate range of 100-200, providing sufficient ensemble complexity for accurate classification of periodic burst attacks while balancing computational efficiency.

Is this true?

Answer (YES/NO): NO